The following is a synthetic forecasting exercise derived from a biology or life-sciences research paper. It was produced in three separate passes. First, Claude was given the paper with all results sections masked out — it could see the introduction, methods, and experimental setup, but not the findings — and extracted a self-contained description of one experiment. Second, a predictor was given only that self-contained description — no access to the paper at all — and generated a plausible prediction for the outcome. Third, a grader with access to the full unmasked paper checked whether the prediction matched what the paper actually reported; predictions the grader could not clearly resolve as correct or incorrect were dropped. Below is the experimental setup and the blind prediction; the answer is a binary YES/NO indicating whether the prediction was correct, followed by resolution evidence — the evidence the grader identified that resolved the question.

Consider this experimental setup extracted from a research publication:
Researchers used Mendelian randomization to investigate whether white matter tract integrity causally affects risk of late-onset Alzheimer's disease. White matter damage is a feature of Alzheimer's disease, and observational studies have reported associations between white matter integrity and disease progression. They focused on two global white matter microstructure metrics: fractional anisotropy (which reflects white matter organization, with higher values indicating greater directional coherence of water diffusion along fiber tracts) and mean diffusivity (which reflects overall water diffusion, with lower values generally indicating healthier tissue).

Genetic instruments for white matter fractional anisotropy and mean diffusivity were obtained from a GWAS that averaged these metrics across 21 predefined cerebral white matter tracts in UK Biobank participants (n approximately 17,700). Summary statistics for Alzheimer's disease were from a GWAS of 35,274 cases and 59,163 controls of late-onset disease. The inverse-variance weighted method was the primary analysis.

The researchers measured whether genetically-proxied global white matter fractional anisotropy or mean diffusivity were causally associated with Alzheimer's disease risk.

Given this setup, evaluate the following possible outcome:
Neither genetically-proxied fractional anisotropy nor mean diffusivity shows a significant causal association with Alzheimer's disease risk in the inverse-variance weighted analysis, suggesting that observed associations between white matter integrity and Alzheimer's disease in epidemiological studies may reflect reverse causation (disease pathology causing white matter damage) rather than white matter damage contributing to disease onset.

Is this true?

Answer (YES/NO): YES